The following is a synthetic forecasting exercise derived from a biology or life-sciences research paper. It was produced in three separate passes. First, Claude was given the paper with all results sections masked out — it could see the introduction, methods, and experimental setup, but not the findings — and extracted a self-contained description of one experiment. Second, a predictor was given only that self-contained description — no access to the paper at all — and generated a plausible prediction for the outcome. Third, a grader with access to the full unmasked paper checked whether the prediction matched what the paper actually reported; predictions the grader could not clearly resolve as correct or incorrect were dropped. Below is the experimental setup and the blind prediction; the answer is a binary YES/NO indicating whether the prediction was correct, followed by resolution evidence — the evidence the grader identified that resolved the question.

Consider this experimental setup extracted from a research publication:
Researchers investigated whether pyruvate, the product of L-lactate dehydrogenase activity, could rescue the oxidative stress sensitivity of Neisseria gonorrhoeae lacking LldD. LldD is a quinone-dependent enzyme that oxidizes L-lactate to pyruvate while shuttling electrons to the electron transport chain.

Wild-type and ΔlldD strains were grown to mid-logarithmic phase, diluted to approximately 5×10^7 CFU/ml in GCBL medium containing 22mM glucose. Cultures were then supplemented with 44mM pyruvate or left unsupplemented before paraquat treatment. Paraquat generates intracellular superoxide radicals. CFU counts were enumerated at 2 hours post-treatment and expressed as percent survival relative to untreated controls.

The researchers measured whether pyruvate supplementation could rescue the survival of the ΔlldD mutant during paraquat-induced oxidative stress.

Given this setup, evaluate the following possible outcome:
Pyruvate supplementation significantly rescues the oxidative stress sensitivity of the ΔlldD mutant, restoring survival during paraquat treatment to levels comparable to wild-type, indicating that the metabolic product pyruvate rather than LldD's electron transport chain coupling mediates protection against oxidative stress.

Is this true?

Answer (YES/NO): YES